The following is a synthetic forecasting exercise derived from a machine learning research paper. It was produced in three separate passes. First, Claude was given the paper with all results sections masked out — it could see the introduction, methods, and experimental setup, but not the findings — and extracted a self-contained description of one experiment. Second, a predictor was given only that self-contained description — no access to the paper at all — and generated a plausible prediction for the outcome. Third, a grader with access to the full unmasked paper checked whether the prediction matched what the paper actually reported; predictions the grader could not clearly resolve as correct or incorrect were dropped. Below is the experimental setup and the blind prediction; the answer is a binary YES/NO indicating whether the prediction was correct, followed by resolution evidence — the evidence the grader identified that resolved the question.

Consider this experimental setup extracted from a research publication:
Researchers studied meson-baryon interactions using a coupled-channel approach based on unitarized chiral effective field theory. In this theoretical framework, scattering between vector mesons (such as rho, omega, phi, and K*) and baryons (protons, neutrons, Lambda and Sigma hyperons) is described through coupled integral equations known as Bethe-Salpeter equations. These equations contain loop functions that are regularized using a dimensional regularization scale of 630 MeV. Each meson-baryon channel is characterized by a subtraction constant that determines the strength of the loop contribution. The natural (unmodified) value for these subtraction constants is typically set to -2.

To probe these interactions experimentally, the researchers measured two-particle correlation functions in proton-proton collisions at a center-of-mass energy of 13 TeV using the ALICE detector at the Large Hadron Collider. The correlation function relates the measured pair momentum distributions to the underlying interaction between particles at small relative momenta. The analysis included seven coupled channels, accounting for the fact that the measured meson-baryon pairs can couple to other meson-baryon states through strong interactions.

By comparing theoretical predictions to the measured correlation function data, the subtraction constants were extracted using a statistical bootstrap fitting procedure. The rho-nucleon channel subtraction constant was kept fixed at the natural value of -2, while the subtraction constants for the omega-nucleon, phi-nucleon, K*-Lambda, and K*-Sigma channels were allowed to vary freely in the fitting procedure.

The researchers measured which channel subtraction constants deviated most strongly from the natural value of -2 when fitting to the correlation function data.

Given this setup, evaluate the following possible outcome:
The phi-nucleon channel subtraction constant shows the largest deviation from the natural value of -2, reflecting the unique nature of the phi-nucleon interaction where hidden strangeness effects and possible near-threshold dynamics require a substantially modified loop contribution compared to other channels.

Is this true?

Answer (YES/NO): YES